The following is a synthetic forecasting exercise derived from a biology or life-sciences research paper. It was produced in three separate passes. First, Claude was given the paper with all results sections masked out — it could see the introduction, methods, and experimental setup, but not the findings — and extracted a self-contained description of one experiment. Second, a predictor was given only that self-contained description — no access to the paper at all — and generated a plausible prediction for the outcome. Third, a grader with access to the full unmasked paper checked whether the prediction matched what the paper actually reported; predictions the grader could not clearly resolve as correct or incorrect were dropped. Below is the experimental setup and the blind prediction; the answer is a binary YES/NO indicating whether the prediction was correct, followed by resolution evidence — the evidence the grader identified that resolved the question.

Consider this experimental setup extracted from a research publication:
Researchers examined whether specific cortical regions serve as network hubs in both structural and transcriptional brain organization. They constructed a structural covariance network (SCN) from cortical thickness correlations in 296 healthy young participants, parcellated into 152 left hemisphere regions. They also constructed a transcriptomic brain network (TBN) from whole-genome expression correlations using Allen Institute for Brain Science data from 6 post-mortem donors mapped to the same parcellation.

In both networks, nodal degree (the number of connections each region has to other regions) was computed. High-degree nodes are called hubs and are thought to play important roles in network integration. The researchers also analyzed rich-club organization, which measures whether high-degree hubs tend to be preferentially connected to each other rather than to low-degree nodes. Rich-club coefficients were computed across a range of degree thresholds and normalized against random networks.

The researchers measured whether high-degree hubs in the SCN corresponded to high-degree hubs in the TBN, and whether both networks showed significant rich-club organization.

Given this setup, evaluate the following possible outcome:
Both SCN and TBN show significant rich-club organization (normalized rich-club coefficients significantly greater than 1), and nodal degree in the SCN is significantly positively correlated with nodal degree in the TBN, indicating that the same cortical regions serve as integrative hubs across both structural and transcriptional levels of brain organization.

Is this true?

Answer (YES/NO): NO